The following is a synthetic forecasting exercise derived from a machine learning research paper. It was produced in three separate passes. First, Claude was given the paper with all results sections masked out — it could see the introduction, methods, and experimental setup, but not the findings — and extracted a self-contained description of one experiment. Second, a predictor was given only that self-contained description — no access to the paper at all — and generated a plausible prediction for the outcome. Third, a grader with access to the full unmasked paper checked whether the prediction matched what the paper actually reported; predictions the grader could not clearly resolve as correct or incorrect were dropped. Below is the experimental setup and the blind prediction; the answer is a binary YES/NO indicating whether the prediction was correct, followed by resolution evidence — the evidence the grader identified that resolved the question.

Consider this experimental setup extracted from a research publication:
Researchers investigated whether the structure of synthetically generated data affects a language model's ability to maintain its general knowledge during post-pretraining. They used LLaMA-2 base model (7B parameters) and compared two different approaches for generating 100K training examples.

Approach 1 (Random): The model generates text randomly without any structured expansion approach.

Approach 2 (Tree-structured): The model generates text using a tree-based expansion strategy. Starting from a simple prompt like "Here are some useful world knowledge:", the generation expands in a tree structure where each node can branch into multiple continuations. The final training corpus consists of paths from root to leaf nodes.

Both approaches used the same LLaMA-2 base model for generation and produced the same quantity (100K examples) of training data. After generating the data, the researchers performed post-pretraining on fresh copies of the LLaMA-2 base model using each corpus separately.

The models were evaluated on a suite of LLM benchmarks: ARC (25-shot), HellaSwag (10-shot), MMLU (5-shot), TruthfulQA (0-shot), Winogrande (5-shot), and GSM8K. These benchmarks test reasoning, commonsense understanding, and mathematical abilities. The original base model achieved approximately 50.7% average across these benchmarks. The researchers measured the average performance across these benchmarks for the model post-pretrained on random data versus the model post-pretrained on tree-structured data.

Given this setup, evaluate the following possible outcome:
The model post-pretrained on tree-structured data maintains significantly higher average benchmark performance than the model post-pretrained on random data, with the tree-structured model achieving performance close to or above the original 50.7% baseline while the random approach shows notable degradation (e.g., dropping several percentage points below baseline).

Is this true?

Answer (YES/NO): YES